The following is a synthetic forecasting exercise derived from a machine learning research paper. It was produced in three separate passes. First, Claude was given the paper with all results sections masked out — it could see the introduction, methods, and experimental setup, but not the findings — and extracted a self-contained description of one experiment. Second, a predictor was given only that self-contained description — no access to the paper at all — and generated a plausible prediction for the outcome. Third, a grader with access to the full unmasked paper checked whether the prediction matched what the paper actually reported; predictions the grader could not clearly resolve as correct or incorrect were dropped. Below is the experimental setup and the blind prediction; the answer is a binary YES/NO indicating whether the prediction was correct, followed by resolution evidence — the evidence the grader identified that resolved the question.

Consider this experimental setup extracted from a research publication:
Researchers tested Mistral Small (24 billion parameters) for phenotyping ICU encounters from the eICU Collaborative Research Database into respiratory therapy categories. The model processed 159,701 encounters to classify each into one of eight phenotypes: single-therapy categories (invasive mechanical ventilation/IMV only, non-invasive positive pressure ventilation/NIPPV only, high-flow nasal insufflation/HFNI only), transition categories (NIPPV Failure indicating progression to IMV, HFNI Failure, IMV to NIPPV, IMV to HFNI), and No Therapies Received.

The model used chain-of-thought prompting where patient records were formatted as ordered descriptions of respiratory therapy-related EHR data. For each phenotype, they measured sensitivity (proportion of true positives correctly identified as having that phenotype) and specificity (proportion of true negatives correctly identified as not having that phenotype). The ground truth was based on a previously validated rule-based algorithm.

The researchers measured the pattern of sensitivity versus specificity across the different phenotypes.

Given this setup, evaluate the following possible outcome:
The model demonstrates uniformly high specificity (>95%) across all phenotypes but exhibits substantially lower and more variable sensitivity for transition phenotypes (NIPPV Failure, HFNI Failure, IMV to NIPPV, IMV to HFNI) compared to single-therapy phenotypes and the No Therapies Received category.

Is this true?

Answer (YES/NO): NO